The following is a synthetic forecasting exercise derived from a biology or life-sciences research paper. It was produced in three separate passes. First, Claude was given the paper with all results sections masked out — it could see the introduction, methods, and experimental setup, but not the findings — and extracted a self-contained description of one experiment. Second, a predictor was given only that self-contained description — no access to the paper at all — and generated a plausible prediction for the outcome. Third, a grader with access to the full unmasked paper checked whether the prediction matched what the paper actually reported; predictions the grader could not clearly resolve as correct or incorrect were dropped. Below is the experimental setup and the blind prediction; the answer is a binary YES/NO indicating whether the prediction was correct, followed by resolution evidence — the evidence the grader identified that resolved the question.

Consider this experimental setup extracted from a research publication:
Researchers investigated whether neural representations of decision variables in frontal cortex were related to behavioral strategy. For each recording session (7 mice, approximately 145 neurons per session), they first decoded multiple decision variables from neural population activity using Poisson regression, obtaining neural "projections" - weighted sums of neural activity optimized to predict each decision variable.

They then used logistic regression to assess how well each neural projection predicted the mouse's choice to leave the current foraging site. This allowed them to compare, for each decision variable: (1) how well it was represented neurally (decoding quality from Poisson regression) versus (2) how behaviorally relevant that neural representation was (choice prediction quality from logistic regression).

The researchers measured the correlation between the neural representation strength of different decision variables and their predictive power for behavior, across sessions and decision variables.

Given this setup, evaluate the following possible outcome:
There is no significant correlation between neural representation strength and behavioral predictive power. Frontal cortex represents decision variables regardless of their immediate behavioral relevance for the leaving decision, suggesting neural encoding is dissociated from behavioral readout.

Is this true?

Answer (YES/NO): YES